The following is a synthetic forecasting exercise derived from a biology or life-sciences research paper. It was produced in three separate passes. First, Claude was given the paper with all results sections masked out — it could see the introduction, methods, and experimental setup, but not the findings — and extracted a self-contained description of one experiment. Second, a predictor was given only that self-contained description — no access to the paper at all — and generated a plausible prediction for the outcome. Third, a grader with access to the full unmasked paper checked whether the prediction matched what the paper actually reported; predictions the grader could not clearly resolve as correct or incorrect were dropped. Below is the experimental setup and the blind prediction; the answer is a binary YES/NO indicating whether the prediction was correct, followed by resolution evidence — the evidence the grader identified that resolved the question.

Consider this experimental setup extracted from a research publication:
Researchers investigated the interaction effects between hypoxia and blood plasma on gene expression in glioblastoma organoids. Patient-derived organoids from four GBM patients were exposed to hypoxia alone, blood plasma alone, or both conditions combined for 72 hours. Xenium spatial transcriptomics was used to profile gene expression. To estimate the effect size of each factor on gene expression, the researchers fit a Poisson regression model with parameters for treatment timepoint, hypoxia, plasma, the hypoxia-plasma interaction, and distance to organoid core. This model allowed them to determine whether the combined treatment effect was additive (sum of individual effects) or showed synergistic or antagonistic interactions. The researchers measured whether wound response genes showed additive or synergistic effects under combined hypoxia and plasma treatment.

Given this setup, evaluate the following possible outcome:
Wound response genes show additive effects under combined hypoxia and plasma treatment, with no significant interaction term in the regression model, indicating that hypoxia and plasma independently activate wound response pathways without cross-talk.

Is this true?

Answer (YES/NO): NO